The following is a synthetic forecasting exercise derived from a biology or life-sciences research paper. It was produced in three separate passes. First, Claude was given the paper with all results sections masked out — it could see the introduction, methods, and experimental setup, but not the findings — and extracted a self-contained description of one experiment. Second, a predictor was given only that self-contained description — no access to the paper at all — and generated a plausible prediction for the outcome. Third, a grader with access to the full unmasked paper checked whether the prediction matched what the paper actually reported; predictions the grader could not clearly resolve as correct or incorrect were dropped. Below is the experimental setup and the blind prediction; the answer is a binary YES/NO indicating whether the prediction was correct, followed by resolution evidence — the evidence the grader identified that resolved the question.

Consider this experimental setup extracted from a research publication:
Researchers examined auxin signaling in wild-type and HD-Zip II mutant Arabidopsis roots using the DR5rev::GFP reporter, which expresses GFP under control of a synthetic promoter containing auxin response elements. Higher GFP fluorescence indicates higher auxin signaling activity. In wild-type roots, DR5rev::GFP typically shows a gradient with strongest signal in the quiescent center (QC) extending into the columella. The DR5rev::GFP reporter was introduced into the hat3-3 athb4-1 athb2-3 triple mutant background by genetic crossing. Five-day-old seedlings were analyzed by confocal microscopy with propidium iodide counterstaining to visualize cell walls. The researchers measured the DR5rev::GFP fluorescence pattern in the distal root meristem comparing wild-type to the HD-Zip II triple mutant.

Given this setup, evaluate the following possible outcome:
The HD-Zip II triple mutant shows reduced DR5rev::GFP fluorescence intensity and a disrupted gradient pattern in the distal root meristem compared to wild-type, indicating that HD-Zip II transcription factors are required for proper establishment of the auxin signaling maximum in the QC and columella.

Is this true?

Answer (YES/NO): NO